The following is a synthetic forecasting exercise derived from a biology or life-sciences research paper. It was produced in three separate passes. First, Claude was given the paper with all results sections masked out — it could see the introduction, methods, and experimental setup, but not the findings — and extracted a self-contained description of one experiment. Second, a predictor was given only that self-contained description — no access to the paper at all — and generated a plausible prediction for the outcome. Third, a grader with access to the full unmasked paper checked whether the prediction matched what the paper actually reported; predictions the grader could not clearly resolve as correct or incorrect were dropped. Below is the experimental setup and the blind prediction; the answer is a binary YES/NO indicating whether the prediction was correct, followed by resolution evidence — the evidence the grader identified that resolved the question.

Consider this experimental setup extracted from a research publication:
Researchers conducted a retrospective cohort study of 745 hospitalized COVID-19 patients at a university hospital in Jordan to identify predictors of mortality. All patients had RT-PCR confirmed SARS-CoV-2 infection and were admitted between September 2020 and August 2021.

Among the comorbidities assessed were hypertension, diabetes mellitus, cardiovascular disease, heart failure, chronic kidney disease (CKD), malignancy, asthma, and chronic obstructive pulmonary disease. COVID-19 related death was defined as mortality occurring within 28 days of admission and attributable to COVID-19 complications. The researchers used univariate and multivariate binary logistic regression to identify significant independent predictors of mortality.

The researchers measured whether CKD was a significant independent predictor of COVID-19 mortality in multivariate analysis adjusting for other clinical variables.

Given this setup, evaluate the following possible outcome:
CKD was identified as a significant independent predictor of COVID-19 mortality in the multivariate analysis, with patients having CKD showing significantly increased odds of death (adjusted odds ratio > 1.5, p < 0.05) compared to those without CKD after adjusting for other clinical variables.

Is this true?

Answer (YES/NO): YES